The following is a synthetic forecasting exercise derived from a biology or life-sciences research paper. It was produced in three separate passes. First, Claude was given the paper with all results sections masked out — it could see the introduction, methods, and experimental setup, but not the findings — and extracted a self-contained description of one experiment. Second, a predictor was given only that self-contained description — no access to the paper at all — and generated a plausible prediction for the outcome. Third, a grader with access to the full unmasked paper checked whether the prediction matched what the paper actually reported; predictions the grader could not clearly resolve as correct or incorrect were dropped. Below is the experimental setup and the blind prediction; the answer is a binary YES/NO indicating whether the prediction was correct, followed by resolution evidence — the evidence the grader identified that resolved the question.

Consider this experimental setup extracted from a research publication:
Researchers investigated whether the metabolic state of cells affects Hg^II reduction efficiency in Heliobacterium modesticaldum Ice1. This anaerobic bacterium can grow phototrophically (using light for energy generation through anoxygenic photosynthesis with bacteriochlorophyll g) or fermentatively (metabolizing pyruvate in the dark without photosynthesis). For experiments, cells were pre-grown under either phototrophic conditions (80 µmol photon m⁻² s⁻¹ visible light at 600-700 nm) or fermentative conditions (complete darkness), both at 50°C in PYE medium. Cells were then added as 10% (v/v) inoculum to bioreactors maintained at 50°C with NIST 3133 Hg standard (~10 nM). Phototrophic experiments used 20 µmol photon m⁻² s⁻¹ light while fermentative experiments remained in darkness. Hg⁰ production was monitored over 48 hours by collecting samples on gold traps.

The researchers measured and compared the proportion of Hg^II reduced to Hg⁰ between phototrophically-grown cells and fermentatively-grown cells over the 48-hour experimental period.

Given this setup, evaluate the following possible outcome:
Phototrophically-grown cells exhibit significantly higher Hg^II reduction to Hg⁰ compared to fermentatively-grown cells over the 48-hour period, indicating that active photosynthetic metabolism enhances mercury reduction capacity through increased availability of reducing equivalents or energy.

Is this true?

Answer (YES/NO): NO